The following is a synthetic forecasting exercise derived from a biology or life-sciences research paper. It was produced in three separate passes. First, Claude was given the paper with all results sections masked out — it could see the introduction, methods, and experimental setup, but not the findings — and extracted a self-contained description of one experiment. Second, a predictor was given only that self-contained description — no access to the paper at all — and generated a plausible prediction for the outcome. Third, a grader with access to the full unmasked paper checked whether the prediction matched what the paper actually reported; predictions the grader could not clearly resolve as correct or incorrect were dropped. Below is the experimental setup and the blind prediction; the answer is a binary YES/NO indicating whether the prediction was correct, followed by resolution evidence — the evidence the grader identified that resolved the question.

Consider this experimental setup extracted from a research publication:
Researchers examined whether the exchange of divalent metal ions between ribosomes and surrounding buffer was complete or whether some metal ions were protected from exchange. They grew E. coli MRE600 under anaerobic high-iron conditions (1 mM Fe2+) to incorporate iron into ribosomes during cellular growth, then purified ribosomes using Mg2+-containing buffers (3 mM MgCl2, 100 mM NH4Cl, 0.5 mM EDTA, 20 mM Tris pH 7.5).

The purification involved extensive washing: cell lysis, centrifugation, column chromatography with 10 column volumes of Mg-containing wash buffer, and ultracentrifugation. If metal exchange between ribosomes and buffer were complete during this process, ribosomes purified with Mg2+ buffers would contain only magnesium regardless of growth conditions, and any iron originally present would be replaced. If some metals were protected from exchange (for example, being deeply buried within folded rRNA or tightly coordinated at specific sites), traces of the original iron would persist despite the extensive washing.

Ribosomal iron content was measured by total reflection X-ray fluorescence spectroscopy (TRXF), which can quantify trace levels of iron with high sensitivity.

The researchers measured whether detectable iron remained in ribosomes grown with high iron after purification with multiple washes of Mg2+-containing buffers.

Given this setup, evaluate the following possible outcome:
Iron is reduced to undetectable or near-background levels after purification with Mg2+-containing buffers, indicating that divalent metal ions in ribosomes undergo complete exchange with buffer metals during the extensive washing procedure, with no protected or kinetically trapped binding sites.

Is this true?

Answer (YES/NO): NO